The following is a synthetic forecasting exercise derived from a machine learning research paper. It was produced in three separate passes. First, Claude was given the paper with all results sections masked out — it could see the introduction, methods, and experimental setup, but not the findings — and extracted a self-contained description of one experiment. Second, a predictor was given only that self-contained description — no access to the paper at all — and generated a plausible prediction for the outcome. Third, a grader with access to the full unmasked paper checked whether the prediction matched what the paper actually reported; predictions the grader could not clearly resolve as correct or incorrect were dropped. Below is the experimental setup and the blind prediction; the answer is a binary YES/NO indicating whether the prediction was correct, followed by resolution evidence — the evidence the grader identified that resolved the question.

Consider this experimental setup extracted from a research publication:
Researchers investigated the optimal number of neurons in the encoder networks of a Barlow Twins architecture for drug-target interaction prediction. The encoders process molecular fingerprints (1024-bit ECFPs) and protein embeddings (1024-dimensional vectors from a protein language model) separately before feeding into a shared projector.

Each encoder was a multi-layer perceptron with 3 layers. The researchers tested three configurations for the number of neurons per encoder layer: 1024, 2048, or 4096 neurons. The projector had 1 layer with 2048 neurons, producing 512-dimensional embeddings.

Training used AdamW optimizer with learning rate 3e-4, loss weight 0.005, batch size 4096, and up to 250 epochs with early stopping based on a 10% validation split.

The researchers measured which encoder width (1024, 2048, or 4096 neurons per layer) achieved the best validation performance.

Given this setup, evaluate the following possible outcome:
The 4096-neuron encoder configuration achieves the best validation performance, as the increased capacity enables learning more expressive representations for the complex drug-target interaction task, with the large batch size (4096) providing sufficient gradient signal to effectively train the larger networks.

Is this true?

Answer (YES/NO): YES